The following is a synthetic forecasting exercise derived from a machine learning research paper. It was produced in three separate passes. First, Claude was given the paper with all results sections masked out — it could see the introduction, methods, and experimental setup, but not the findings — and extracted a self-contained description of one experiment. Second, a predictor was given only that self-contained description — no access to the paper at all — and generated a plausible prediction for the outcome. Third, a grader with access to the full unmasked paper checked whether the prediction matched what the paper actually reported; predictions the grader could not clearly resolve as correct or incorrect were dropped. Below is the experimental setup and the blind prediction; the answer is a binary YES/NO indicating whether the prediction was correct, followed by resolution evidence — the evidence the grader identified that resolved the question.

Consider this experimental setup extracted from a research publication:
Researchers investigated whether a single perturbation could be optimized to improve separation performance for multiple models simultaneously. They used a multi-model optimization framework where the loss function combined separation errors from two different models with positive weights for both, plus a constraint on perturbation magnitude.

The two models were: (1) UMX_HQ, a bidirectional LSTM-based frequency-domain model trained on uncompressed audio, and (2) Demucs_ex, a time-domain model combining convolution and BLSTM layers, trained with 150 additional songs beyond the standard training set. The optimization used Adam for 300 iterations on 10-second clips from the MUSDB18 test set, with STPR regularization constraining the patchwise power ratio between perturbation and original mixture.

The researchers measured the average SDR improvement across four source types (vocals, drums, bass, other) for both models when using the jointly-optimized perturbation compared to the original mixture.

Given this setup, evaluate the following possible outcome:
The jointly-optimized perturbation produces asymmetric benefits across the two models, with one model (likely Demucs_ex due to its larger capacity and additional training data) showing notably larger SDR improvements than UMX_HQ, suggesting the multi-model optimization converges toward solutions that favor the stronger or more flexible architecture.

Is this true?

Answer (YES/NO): YES